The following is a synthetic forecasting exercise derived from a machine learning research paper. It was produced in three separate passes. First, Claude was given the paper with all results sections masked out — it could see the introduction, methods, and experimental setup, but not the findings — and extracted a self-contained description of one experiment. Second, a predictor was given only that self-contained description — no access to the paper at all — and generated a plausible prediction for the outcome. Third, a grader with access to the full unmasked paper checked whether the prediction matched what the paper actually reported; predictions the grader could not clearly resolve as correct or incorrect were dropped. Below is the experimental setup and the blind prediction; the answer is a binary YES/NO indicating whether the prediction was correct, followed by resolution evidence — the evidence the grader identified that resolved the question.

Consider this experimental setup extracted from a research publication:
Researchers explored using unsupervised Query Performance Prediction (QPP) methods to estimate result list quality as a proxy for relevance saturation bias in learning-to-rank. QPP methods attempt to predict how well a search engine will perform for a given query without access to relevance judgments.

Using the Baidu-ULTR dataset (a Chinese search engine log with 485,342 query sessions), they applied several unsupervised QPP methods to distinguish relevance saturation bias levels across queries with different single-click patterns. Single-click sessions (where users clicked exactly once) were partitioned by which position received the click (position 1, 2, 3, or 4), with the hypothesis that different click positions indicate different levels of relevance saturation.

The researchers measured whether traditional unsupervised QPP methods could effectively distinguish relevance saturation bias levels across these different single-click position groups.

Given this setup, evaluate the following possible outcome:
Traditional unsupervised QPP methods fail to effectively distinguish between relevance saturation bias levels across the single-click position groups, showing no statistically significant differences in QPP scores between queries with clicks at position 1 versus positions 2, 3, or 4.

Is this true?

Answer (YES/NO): YES